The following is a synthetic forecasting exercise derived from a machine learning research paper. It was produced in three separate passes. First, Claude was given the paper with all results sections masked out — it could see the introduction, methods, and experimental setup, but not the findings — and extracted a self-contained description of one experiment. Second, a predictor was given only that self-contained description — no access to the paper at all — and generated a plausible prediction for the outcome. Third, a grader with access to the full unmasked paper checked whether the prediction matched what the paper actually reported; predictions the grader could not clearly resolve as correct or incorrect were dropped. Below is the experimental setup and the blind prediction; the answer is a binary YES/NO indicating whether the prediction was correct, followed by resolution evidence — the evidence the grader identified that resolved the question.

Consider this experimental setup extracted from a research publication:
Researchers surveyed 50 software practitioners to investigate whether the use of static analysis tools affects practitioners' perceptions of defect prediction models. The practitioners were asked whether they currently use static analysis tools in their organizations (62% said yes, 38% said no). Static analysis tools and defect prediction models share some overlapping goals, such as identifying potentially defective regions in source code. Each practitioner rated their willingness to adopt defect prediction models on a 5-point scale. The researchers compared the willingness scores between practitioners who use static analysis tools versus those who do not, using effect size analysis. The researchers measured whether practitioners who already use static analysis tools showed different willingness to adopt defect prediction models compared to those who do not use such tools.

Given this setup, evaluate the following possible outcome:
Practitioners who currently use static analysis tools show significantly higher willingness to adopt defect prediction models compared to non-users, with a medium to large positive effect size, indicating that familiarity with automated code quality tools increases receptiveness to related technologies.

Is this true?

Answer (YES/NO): NO